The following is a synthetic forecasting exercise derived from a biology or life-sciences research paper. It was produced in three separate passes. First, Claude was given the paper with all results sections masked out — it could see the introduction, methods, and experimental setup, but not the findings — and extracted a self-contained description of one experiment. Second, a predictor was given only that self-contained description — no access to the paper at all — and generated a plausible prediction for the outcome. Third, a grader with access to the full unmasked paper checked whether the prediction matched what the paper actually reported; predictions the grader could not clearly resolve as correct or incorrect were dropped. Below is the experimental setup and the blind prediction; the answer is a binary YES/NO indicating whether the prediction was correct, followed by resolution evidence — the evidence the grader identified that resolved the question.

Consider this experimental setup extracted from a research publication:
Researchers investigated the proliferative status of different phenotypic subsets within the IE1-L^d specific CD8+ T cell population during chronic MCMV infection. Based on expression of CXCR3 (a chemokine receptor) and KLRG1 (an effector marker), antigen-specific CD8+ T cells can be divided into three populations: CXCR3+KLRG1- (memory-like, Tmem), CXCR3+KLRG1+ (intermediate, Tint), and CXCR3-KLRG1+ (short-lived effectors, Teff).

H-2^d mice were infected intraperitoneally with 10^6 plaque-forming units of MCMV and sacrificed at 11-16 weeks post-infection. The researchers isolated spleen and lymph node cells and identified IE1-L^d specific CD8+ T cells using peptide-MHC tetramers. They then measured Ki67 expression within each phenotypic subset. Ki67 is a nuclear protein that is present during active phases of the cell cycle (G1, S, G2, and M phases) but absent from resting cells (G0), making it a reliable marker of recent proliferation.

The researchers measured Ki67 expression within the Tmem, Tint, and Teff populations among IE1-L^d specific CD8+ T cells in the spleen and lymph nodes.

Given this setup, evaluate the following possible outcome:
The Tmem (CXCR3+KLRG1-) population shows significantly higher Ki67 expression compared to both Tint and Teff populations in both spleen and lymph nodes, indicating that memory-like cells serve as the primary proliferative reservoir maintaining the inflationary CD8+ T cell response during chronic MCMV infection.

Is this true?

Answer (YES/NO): NO